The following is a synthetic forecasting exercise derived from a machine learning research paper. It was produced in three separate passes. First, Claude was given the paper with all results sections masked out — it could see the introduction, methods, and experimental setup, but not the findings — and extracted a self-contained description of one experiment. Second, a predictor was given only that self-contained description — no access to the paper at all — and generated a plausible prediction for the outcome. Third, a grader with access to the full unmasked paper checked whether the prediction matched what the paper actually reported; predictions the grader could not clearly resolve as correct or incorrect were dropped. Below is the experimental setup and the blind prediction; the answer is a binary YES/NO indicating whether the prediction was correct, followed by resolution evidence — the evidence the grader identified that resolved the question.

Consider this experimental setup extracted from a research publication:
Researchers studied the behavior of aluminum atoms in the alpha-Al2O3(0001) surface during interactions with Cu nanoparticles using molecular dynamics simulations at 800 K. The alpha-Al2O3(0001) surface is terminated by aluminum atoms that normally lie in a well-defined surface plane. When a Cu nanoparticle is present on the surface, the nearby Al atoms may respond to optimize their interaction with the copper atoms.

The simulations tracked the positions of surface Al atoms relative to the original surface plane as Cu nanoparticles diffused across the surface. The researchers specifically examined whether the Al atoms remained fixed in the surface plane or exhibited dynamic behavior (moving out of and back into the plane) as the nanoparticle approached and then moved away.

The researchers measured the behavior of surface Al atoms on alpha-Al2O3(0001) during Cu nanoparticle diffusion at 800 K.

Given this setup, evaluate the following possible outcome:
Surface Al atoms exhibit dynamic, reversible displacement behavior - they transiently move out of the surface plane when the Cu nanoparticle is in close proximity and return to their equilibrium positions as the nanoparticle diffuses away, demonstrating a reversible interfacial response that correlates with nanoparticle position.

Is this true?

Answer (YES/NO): YES